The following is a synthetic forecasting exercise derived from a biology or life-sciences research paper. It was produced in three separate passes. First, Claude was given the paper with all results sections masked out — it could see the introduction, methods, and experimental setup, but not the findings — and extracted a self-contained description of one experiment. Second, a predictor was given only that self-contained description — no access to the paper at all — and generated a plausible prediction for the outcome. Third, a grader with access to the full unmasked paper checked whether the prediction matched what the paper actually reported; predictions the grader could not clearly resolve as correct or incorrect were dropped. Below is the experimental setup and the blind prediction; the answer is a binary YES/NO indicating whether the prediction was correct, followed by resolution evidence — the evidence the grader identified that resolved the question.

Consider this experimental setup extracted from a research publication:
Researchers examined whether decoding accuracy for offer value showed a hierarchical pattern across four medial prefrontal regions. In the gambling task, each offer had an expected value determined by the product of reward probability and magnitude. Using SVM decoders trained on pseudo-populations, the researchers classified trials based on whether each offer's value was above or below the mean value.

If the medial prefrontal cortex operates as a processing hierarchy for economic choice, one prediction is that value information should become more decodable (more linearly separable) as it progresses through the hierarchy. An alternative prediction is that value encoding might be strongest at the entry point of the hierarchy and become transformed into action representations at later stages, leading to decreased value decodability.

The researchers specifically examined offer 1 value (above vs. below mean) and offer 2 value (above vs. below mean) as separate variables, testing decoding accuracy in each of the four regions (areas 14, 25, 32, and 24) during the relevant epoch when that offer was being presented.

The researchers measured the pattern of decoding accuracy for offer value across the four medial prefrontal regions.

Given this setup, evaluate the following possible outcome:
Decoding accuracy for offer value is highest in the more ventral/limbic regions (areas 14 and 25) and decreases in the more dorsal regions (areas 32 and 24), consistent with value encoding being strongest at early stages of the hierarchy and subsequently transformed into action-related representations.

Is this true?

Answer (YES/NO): NO